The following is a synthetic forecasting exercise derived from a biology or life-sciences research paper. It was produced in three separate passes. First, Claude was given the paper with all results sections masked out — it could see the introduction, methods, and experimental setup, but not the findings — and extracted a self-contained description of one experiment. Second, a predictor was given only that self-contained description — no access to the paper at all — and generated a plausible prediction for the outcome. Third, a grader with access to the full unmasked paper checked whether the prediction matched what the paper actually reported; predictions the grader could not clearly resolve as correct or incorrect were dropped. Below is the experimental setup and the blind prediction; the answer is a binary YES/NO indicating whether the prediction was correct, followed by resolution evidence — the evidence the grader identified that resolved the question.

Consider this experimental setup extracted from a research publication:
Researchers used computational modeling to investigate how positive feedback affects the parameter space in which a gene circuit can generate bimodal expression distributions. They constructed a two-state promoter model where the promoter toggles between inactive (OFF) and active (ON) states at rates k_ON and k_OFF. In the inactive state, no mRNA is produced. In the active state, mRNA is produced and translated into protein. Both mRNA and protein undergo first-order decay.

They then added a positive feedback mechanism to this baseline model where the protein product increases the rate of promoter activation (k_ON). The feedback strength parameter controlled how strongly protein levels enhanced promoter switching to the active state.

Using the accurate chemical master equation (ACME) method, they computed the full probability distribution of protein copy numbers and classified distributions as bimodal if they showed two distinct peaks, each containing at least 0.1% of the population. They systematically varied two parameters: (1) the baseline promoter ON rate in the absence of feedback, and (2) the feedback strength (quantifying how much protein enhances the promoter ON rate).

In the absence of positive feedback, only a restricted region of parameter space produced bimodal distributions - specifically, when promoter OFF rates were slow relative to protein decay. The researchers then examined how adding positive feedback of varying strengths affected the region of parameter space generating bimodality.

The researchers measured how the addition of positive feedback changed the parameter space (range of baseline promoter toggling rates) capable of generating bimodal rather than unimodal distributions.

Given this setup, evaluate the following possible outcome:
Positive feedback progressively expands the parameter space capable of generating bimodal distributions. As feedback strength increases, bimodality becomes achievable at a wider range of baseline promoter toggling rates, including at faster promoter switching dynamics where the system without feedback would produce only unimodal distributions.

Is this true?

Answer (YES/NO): NO